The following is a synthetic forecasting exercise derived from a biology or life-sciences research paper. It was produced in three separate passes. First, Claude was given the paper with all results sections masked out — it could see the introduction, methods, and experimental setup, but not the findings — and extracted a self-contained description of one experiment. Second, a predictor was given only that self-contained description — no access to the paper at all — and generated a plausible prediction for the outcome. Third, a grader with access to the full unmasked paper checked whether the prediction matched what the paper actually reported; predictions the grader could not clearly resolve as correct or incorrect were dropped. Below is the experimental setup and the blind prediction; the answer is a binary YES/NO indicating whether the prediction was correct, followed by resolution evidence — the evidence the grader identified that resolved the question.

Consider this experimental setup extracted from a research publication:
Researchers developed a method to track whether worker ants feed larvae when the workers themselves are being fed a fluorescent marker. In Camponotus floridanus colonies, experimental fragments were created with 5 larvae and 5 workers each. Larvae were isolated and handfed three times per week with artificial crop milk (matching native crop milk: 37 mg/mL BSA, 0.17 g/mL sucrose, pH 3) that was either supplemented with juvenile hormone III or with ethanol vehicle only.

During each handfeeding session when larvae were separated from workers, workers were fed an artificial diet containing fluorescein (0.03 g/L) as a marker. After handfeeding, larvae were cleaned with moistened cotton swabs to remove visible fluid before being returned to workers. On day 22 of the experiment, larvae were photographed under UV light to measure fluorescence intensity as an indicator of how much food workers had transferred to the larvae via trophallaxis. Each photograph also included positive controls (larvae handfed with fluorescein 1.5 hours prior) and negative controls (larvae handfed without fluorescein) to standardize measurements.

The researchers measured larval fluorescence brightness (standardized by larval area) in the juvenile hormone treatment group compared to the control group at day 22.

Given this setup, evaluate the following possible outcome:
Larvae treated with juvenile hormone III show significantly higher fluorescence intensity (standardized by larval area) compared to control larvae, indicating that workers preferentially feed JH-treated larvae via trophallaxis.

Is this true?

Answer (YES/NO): NO